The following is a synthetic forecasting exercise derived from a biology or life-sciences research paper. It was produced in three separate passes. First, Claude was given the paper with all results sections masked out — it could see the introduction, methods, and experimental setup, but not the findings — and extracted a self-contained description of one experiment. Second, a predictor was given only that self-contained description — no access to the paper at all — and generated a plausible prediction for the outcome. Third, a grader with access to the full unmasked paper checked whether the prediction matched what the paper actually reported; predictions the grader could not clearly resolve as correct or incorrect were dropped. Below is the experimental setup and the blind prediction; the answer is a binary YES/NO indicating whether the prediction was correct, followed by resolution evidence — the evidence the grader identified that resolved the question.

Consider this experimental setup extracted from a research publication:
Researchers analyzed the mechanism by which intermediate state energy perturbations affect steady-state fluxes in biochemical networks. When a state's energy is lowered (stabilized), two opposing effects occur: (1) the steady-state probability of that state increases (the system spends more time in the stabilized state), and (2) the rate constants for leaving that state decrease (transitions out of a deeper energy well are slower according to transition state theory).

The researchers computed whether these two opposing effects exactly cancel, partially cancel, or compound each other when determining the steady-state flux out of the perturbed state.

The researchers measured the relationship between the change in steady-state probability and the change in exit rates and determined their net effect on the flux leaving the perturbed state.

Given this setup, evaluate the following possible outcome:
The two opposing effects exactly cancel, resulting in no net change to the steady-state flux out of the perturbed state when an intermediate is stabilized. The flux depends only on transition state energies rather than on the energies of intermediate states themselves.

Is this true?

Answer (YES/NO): NO